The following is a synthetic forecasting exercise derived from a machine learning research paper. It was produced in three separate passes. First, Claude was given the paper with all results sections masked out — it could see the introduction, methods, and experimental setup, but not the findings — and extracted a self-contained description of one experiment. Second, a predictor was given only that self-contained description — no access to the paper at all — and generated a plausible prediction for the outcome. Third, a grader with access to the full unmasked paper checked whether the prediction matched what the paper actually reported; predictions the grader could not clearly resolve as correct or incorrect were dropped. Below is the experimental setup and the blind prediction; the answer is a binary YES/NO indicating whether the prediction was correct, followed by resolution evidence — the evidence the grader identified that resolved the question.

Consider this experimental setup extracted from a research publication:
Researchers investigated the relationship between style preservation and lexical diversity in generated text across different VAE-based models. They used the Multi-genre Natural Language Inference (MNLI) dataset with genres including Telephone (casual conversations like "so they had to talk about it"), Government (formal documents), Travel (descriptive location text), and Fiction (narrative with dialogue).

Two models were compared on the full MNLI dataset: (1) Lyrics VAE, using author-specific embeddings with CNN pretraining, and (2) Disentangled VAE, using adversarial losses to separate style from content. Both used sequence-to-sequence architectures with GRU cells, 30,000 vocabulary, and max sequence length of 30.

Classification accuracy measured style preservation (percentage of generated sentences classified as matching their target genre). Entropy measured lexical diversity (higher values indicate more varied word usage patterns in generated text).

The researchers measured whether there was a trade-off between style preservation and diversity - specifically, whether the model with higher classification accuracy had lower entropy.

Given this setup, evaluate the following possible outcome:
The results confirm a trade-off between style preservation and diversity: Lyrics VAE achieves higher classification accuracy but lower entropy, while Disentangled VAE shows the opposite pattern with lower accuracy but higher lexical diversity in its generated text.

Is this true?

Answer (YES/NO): YES